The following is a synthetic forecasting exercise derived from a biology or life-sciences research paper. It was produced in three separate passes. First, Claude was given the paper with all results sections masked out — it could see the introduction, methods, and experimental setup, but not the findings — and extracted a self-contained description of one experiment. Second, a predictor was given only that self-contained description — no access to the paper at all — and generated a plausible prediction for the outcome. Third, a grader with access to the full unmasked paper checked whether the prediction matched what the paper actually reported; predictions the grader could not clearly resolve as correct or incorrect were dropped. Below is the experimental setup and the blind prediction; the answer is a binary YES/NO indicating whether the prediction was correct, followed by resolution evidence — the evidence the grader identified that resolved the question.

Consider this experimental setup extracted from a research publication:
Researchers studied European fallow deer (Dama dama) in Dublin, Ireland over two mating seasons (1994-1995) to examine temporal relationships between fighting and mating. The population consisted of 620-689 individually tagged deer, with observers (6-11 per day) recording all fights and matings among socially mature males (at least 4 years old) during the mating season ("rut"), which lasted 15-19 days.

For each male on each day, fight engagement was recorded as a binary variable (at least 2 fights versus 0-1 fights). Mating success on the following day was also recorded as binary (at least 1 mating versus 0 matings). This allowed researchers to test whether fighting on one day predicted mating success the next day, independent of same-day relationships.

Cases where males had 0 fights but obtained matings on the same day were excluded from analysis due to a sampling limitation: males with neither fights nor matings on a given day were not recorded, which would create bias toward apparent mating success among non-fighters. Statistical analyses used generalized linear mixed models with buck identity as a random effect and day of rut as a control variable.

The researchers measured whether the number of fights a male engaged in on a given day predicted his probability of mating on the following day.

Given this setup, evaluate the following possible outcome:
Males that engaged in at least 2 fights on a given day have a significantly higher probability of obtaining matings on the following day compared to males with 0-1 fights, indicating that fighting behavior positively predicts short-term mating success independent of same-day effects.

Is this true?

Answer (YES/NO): YES